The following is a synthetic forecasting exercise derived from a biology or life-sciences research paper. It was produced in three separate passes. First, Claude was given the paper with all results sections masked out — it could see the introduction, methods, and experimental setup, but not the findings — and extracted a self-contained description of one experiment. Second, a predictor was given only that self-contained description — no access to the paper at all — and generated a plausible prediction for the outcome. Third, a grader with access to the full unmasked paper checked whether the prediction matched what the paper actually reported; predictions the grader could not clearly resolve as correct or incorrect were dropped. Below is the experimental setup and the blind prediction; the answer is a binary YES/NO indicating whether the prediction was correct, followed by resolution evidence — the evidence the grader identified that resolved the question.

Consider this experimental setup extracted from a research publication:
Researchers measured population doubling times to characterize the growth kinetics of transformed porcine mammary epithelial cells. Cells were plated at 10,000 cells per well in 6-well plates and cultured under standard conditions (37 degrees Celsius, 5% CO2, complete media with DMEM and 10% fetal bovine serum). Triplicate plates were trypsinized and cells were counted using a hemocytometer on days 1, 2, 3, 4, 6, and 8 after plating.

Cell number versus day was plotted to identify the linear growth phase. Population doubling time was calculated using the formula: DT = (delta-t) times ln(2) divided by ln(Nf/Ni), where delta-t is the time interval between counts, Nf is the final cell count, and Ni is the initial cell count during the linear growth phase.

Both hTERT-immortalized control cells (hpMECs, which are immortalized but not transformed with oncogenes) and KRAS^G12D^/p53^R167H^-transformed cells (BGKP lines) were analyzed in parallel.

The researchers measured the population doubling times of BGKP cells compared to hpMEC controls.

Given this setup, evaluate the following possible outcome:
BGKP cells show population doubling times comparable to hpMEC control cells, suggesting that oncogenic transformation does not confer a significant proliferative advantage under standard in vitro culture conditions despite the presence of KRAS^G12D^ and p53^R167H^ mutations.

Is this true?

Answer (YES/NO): NO